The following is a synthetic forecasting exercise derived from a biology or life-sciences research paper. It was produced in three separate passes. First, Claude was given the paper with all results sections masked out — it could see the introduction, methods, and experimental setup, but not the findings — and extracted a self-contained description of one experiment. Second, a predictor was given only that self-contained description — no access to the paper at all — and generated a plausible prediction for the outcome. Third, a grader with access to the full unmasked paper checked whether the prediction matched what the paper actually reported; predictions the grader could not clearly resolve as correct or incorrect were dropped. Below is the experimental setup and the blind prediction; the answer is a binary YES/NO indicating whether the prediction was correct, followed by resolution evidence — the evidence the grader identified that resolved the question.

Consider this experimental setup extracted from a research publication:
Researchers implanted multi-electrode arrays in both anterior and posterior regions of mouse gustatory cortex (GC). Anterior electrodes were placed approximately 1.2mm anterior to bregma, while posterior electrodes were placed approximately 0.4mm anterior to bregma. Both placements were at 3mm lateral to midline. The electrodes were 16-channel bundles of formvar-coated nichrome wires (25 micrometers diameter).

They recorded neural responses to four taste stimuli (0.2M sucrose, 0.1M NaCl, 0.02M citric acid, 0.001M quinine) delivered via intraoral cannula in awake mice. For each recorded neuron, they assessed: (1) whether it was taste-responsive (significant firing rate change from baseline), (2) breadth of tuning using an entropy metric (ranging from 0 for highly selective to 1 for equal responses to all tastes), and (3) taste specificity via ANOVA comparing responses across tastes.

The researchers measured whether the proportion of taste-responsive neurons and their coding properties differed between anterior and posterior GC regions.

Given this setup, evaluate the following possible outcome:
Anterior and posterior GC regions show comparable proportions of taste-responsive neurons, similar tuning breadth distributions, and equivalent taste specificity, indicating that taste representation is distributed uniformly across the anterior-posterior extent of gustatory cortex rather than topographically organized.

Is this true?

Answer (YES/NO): YES